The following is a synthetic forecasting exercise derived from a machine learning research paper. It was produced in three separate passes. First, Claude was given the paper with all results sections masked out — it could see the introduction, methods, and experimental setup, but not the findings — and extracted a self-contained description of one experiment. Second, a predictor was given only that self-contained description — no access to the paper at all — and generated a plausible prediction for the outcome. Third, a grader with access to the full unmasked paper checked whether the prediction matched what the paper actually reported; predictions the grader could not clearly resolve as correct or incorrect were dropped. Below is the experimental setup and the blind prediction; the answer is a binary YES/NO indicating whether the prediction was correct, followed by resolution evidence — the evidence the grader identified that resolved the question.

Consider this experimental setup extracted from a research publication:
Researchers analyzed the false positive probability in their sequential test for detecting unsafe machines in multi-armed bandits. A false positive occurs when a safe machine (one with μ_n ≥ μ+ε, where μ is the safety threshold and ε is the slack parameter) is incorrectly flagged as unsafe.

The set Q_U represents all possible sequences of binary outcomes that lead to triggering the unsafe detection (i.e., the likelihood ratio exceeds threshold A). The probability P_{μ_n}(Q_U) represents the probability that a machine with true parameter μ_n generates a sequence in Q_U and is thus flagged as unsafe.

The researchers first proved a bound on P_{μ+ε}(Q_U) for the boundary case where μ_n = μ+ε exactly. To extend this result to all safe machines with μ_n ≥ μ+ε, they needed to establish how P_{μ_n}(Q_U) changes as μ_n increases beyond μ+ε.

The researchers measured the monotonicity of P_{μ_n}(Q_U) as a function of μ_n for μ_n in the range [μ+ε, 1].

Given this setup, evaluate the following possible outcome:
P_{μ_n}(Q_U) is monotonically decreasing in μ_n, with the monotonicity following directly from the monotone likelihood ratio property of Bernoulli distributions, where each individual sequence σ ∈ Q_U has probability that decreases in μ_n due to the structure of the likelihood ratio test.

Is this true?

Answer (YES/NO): NO